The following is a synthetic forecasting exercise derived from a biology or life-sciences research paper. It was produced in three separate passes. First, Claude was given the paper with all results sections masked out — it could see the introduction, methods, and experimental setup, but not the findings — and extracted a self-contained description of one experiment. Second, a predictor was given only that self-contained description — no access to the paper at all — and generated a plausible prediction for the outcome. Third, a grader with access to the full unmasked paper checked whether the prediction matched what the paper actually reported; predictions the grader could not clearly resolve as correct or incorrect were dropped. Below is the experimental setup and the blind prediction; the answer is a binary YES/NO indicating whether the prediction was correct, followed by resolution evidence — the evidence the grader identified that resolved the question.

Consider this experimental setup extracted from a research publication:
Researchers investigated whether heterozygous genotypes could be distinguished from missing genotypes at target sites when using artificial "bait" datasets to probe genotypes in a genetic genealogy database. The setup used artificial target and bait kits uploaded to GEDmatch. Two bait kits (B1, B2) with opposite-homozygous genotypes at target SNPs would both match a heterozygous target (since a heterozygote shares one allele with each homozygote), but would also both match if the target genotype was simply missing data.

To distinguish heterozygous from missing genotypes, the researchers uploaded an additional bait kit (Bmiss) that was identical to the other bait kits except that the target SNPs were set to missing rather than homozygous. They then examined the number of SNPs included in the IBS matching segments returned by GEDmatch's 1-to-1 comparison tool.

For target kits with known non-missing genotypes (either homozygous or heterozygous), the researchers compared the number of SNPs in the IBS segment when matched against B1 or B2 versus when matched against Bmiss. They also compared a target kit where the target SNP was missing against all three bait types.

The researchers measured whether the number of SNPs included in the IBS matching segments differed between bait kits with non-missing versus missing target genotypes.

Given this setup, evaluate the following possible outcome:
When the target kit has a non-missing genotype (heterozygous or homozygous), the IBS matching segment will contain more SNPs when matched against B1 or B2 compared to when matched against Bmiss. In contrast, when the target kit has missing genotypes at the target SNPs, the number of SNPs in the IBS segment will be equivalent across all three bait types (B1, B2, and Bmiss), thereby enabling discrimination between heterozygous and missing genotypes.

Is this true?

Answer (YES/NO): YES